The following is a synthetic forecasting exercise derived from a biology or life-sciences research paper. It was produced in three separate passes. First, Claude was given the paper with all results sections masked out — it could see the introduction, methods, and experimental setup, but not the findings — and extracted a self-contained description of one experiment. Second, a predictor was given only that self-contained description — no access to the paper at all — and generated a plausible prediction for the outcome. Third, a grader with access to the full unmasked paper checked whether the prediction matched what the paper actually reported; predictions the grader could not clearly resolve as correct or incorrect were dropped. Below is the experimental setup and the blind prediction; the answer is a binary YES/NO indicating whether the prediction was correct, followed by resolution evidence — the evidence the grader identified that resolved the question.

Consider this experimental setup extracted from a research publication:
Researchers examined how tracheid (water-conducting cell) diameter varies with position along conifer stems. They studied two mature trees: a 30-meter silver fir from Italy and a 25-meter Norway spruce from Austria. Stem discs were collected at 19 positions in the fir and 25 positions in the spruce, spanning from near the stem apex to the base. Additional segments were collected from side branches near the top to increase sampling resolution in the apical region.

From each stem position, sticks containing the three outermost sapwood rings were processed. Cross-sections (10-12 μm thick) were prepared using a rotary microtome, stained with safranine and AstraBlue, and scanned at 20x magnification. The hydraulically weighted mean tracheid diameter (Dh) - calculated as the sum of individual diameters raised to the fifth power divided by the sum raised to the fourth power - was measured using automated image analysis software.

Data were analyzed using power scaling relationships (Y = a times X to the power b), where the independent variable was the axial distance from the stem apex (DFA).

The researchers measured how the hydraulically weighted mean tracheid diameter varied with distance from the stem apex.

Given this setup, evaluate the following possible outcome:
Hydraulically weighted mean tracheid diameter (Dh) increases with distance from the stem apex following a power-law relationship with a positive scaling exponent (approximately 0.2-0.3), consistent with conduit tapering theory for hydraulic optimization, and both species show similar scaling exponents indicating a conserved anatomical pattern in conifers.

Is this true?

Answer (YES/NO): YES